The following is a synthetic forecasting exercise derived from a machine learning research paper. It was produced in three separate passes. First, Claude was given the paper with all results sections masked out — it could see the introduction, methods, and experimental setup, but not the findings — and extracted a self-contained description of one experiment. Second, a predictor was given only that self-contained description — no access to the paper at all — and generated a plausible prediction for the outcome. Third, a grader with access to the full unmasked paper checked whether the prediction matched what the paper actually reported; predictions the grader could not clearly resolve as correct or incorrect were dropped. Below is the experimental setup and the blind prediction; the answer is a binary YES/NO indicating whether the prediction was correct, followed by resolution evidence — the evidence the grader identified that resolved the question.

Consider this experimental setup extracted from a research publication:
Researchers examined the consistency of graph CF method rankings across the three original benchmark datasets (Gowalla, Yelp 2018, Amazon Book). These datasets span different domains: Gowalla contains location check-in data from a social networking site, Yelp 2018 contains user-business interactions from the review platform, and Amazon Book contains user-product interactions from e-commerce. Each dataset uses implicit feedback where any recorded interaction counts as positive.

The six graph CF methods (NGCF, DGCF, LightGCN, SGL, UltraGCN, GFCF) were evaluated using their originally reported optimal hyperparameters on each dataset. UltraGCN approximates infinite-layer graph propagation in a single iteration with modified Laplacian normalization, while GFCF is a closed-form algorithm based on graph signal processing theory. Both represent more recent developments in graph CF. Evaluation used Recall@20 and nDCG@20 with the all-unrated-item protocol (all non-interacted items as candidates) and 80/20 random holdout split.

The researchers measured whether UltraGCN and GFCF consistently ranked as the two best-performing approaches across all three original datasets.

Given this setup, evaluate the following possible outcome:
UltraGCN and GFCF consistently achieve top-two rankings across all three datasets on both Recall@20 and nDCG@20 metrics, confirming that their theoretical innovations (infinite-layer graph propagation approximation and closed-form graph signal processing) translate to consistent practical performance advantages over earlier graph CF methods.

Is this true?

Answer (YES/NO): NO